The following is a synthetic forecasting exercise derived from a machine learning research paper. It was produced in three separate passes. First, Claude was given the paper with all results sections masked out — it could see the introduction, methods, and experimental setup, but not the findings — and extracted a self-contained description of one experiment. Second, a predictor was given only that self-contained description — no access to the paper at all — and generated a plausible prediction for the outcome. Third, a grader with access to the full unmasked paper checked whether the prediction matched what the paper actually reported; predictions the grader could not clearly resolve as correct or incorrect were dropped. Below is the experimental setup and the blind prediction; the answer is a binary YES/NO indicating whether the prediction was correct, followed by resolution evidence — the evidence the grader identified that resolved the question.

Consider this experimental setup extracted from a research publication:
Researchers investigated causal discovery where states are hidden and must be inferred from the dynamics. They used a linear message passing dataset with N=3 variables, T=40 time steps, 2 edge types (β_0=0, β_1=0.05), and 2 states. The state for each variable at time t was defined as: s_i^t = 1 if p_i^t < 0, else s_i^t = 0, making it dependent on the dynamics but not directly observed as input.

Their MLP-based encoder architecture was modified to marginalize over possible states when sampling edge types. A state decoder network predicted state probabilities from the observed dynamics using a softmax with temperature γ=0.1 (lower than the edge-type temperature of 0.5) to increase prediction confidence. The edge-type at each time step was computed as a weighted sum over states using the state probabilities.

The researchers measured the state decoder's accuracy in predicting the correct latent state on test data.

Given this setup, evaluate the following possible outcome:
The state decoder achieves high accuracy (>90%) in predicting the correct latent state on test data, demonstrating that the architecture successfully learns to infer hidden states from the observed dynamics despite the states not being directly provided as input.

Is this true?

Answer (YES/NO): YES